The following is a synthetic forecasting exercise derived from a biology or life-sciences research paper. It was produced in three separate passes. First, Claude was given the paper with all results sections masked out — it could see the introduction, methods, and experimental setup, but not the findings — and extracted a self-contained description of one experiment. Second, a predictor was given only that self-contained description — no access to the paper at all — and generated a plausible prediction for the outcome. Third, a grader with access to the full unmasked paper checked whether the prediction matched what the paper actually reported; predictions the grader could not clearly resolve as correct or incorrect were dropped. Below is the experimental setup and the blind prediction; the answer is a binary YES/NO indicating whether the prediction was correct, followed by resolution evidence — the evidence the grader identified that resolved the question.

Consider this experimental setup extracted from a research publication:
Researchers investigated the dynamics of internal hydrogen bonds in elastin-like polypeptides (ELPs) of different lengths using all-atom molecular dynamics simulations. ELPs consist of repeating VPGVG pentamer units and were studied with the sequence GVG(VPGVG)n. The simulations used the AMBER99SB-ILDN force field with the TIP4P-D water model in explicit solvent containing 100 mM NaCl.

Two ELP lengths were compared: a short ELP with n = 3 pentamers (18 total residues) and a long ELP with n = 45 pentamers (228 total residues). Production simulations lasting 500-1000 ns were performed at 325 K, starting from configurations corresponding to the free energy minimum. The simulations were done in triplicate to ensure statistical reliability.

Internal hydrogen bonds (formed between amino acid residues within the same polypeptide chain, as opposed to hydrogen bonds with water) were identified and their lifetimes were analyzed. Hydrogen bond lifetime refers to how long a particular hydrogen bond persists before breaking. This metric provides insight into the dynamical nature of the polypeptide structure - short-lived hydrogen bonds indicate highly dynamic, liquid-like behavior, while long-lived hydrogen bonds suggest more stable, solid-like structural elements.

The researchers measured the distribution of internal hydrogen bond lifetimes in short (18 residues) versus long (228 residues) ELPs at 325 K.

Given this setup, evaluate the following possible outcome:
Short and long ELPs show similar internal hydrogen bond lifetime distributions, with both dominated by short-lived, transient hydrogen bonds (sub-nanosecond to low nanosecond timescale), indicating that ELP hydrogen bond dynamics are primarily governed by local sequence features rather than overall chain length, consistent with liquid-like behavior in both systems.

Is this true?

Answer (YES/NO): NO